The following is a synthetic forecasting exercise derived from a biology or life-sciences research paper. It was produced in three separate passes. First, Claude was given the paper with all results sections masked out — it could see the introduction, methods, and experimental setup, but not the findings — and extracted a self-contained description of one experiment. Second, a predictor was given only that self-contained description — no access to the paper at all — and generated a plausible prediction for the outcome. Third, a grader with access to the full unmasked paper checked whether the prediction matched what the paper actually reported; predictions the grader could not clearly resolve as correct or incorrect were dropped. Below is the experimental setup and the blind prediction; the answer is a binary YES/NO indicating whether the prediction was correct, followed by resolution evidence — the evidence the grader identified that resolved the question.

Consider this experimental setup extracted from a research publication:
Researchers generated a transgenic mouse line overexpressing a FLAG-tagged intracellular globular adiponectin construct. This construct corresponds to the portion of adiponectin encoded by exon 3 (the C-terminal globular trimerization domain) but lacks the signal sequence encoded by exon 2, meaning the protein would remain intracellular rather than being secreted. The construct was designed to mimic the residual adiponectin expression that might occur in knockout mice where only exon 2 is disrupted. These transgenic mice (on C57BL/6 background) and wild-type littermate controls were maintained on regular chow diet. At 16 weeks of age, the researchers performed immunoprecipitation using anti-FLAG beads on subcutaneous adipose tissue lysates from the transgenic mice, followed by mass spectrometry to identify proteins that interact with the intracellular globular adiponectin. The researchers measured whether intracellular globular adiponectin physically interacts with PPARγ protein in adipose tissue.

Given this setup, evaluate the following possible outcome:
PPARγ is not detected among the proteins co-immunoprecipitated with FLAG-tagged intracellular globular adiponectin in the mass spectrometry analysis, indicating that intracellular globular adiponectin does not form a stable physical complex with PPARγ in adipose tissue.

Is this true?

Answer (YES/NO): NO